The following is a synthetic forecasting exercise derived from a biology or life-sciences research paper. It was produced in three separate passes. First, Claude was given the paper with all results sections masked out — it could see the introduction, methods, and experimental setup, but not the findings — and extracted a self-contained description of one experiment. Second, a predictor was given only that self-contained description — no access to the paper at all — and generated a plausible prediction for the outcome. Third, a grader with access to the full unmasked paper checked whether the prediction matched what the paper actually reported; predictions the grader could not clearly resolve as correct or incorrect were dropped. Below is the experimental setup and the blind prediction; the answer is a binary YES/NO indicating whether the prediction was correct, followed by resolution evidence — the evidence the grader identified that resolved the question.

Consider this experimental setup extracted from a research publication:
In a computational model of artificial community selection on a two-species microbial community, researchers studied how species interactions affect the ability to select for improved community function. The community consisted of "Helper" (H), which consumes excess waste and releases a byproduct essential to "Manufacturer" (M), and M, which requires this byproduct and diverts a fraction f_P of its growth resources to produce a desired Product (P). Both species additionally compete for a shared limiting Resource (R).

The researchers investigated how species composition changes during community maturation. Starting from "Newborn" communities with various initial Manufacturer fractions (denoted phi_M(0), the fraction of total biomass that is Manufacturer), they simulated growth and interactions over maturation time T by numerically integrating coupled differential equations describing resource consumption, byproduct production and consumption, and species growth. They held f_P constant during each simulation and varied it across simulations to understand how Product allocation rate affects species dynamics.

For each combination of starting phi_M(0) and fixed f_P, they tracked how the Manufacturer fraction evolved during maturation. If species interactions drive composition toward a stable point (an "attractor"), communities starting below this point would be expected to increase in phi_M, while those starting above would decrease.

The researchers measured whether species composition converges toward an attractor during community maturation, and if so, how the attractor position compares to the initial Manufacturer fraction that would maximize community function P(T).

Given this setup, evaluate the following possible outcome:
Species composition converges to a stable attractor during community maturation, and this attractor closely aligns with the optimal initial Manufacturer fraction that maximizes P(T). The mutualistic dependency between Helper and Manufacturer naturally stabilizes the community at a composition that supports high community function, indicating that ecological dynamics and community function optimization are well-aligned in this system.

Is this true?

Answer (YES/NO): NO